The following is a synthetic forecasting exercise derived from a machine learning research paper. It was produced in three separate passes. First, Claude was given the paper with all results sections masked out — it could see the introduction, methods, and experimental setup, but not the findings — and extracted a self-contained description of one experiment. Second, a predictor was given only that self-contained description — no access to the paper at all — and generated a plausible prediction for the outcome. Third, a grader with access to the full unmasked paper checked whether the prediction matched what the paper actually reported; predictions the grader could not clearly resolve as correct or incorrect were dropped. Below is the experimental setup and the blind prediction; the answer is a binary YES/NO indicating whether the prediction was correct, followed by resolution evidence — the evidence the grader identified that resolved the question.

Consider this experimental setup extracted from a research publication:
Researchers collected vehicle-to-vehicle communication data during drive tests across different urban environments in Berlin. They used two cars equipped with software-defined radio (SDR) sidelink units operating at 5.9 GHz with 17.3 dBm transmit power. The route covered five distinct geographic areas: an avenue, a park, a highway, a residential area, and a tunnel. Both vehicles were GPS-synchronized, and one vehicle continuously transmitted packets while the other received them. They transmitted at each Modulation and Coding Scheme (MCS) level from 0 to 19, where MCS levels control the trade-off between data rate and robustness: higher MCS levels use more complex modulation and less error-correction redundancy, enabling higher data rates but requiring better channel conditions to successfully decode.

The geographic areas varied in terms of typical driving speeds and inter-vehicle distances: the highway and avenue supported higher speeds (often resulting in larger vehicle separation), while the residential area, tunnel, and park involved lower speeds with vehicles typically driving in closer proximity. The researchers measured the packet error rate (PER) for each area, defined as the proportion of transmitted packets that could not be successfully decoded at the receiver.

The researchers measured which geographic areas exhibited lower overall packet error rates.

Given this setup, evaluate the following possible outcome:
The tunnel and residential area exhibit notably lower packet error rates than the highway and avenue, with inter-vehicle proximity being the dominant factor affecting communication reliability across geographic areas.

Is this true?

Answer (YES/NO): YES